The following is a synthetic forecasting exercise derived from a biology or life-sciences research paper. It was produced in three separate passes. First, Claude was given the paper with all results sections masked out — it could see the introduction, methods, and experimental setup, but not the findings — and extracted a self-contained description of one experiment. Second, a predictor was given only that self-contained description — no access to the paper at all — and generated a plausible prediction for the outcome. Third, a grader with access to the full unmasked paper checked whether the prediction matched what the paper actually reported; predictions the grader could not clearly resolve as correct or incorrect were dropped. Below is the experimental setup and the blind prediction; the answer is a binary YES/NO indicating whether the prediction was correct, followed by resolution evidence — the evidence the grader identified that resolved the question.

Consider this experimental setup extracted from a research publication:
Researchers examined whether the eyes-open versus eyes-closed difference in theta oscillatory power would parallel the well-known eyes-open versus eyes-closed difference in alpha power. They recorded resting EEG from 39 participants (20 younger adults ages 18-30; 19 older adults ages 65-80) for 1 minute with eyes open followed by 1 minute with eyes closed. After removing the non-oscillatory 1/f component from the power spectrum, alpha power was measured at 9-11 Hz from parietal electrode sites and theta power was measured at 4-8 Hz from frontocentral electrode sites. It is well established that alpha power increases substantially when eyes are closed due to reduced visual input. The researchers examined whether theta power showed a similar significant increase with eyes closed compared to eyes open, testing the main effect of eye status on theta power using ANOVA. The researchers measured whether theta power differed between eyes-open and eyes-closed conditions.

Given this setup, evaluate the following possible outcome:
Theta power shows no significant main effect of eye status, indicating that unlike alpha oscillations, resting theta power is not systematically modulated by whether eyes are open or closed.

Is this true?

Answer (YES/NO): NO